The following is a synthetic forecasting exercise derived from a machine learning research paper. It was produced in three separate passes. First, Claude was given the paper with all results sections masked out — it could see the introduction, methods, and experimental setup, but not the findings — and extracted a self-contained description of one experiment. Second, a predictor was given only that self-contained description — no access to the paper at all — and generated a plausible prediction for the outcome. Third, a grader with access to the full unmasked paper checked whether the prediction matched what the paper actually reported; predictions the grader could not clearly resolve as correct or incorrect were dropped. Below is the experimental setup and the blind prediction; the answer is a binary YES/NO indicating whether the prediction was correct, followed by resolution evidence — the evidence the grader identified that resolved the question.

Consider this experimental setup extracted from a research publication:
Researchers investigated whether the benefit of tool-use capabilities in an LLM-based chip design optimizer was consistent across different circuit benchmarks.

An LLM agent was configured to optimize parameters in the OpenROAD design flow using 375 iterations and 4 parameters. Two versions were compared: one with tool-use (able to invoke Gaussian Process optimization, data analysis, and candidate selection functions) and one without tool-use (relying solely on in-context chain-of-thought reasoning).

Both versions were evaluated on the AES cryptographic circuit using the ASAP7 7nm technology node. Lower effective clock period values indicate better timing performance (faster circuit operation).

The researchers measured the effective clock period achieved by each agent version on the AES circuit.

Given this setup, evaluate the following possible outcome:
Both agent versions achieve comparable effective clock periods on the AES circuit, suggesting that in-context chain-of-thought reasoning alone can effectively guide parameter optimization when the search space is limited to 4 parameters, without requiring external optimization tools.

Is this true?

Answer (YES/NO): YES